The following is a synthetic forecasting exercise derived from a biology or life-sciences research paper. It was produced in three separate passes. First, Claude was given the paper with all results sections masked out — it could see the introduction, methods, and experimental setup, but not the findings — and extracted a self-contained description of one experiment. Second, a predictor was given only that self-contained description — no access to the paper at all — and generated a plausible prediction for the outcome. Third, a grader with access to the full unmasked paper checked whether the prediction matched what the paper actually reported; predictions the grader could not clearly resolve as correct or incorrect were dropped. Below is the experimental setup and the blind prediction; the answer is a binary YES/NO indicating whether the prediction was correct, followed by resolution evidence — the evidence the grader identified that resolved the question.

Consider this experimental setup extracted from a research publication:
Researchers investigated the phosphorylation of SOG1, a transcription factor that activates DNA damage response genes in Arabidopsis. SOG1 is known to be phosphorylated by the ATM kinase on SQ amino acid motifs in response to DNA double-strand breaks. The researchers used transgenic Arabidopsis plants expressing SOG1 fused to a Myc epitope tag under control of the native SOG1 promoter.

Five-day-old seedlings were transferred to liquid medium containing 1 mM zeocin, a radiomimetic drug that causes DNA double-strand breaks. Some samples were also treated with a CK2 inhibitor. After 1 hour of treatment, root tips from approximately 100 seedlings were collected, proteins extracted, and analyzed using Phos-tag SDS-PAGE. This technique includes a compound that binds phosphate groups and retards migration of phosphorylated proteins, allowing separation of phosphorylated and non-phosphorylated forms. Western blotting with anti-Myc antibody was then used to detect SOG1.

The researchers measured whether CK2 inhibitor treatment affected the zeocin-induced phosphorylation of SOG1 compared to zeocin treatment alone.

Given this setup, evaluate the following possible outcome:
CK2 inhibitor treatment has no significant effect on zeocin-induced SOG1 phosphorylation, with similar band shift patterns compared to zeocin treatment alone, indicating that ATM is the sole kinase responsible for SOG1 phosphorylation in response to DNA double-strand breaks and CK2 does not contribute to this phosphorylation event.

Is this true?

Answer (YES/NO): NO